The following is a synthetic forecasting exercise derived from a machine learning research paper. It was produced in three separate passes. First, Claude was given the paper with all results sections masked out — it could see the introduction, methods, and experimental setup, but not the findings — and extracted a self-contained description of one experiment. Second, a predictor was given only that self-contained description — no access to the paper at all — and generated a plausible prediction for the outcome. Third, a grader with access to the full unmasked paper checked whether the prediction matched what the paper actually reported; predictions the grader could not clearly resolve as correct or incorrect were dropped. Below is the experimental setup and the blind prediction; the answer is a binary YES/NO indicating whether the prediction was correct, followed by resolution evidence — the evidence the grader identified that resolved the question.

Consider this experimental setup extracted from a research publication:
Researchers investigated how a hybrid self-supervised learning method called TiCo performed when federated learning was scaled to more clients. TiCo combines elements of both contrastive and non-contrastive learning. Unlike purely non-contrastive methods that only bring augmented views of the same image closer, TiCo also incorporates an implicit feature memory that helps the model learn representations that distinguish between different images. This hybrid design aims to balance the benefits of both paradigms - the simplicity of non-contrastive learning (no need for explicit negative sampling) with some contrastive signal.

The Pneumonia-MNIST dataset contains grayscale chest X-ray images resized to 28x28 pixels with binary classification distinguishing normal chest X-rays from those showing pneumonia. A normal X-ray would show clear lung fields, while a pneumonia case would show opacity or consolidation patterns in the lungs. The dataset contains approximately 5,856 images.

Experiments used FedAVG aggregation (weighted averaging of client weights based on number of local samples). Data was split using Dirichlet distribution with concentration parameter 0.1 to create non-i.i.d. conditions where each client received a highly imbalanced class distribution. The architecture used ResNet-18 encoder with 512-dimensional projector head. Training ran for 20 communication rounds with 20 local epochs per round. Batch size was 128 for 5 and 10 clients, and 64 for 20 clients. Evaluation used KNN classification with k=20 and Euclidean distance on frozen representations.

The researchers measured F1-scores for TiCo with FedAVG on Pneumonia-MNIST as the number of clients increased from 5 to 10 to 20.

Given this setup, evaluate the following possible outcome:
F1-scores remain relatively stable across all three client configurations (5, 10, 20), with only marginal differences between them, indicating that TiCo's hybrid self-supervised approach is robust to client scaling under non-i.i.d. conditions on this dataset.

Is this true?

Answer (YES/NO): NO